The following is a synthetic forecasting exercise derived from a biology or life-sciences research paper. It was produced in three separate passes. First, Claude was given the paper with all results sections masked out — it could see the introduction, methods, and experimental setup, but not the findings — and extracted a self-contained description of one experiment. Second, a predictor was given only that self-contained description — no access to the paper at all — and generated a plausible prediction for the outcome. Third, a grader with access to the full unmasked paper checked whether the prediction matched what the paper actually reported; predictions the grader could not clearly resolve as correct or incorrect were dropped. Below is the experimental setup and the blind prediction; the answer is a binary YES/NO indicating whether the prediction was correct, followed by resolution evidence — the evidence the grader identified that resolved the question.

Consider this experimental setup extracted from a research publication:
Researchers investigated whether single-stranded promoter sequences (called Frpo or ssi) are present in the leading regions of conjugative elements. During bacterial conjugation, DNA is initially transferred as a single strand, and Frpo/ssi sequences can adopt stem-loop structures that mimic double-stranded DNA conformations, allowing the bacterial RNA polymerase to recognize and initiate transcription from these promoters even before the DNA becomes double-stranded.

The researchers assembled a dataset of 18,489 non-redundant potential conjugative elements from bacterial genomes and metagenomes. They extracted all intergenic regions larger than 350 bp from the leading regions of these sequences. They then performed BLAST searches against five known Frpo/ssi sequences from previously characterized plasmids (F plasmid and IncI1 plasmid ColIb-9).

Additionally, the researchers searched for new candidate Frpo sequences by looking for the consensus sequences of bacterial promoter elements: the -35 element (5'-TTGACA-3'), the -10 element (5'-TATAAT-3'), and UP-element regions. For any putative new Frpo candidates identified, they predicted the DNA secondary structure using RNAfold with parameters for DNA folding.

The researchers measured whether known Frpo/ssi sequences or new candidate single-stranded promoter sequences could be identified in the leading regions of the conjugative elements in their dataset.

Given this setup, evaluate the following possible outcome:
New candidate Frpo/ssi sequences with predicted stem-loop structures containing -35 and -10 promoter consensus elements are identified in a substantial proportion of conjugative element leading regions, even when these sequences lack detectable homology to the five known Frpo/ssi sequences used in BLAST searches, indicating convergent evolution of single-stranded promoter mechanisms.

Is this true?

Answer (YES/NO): YES